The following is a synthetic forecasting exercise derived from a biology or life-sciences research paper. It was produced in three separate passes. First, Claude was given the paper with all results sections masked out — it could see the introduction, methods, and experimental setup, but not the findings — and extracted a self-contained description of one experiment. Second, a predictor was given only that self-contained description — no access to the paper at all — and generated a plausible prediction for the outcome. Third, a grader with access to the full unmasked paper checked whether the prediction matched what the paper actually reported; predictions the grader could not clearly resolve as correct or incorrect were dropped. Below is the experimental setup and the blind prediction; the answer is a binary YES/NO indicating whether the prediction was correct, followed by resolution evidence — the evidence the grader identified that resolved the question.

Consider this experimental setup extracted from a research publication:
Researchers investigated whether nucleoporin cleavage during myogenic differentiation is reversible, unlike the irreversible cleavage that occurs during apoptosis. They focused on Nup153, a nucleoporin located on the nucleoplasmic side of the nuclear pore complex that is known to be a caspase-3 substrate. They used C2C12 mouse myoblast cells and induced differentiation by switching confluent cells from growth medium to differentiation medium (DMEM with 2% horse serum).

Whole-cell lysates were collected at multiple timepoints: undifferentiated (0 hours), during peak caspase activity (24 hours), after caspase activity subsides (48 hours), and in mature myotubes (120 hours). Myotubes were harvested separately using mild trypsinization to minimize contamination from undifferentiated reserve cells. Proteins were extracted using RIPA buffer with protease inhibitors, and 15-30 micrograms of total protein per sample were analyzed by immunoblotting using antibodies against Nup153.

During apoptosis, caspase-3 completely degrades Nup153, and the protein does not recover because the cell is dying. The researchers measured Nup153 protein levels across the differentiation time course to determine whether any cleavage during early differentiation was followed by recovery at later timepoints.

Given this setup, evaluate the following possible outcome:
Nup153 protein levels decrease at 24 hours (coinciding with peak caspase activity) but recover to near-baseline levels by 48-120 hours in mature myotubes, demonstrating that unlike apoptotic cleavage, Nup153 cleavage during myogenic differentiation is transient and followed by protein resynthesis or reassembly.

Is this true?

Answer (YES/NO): YES